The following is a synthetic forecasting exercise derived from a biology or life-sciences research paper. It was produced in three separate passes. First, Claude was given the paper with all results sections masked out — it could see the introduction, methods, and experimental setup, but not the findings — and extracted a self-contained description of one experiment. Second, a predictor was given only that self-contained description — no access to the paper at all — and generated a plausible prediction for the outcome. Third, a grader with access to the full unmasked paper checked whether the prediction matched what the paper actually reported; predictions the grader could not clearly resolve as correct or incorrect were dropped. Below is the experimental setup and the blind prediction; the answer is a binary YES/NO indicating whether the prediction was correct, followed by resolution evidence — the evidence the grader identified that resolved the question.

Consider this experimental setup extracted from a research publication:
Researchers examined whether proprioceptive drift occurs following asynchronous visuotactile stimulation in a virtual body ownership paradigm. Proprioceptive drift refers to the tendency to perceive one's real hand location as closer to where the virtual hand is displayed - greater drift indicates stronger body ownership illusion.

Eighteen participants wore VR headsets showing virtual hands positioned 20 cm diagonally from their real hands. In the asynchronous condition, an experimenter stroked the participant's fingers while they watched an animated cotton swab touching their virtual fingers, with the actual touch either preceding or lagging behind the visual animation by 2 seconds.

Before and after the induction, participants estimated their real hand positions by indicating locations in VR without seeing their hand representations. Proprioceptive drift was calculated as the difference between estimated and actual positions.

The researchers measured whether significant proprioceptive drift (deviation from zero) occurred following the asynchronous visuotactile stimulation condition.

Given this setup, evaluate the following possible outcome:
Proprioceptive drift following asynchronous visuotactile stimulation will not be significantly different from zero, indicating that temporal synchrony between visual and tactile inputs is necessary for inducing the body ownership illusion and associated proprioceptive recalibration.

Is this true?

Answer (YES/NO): NO